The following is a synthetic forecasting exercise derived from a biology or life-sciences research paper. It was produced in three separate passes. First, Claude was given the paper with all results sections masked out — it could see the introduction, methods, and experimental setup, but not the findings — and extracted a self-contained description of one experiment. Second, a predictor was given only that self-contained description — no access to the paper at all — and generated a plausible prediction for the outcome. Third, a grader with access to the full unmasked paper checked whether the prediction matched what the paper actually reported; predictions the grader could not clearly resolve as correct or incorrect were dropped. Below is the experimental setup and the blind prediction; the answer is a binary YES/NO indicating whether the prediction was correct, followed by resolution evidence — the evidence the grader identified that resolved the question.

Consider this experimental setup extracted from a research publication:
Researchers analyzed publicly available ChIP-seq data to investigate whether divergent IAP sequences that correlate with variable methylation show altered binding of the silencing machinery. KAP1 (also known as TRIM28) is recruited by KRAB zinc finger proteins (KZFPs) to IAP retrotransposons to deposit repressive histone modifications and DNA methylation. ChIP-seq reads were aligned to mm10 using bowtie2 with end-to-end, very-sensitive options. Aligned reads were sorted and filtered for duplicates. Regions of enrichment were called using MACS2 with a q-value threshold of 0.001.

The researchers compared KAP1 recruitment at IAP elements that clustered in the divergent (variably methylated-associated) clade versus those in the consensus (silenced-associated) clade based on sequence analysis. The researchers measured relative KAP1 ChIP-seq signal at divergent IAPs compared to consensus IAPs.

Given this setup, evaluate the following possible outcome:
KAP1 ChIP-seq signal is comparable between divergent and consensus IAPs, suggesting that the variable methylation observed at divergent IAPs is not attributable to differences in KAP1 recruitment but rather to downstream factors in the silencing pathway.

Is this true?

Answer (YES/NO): NO